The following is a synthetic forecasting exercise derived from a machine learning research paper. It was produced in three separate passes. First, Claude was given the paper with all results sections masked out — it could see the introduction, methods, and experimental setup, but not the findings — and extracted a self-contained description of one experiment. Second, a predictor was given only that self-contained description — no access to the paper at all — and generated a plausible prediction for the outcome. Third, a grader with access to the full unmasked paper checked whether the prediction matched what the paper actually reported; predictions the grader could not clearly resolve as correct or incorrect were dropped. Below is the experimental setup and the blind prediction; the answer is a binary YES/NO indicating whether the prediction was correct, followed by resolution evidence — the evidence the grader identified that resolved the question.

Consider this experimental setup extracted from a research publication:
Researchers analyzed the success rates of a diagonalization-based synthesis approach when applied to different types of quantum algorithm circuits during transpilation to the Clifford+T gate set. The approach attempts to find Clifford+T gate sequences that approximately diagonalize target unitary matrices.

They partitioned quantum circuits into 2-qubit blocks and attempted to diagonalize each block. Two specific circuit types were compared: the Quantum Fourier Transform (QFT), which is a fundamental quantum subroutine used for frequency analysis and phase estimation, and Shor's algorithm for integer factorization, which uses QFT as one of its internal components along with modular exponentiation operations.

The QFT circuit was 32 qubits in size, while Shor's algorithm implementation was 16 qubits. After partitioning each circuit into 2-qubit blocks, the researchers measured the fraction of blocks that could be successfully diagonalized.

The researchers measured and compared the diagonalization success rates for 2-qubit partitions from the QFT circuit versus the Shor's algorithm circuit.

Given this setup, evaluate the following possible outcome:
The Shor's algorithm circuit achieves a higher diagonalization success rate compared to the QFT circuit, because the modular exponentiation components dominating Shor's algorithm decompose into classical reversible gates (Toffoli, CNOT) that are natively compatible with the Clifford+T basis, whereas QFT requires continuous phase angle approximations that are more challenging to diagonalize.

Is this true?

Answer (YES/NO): NO